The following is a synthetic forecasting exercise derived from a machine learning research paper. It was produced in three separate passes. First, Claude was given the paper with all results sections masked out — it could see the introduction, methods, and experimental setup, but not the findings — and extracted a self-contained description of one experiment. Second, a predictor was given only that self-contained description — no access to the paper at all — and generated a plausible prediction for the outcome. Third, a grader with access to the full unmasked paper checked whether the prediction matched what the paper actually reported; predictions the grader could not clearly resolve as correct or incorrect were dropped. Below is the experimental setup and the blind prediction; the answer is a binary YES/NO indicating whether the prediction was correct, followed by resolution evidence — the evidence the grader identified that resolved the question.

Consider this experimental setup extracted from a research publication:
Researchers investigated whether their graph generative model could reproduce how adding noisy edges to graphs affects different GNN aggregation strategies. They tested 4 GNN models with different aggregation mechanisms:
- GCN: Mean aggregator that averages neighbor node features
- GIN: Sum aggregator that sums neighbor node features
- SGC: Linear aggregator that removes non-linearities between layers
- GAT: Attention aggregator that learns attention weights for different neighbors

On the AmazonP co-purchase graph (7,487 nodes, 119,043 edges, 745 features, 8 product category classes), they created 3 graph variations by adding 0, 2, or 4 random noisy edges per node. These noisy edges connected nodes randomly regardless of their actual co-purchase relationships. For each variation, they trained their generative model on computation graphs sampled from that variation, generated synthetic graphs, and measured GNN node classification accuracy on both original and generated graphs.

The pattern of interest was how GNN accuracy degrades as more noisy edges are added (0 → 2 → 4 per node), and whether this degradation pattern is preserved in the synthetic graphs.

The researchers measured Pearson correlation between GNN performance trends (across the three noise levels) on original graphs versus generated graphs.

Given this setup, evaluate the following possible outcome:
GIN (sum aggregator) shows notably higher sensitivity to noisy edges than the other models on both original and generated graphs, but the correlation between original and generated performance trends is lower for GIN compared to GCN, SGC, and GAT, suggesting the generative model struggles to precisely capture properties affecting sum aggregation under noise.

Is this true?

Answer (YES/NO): NO